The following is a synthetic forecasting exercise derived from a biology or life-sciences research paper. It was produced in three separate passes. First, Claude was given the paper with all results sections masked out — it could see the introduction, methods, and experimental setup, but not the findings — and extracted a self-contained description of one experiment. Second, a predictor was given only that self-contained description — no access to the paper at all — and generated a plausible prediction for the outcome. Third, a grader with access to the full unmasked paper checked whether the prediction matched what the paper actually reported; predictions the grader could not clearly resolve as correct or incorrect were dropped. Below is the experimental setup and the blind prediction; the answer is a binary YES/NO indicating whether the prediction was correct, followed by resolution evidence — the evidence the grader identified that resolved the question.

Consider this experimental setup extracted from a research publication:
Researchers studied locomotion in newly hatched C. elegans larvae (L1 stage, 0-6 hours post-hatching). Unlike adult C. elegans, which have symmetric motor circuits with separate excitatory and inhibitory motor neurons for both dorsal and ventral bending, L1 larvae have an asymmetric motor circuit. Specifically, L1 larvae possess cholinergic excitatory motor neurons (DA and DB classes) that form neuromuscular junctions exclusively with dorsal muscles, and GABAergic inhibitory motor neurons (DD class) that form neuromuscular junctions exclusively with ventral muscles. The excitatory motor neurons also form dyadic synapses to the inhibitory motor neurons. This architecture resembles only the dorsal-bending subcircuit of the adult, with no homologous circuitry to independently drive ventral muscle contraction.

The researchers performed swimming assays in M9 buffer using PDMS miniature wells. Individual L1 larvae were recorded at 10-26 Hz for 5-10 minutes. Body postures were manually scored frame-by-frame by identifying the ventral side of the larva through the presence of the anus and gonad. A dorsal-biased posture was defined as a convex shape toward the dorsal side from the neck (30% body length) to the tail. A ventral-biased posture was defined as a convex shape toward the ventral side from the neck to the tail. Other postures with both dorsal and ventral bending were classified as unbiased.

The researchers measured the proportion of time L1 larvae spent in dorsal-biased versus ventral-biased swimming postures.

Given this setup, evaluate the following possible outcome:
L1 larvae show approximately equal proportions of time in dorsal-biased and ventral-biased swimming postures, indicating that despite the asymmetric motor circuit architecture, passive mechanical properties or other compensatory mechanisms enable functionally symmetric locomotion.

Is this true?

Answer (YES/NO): YES